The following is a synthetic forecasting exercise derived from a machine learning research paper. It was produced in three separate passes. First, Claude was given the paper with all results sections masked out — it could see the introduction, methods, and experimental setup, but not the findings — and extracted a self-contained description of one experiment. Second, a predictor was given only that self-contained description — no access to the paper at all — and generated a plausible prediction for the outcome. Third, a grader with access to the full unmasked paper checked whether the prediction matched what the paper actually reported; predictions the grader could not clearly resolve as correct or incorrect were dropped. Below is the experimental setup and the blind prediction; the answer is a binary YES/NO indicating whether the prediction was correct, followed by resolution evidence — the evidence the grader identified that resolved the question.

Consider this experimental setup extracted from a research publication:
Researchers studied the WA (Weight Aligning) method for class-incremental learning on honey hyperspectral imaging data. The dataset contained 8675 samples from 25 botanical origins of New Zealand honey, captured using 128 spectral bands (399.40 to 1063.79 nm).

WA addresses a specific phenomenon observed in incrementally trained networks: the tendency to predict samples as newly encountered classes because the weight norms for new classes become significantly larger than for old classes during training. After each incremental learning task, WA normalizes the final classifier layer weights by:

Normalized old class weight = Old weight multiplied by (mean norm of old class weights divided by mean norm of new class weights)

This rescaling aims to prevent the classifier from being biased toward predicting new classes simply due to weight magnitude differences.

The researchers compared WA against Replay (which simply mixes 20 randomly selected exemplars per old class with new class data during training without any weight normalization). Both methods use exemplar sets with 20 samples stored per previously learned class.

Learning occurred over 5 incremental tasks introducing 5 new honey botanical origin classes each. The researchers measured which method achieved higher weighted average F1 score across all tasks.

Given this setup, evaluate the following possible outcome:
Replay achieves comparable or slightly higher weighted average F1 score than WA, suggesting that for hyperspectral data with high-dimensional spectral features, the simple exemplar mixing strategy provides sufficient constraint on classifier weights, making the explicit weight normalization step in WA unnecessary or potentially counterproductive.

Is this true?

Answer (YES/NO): YES